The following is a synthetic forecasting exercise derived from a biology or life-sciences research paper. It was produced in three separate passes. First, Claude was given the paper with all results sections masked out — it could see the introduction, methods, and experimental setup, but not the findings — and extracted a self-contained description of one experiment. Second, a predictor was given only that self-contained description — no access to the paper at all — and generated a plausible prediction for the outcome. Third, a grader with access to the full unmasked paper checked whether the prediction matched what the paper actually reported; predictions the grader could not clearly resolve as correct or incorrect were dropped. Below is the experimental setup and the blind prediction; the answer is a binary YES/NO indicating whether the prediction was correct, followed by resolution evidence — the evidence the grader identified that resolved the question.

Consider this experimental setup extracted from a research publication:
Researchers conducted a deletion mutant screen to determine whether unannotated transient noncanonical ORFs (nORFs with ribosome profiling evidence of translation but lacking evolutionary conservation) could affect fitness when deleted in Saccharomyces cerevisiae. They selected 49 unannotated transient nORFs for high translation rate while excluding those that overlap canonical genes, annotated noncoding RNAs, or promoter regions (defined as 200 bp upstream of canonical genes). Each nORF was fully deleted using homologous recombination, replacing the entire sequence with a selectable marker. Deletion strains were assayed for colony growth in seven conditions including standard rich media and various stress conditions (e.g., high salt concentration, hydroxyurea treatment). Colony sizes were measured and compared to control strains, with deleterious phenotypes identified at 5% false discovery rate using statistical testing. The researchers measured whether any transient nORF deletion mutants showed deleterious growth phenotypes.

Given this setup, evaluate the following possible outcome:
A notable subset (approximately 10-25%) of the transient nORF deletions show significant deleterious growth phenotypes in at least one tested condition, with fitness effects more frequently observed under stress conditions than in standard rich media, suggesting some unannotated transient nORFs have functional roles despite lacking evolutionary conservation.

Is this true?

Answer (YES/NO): YES